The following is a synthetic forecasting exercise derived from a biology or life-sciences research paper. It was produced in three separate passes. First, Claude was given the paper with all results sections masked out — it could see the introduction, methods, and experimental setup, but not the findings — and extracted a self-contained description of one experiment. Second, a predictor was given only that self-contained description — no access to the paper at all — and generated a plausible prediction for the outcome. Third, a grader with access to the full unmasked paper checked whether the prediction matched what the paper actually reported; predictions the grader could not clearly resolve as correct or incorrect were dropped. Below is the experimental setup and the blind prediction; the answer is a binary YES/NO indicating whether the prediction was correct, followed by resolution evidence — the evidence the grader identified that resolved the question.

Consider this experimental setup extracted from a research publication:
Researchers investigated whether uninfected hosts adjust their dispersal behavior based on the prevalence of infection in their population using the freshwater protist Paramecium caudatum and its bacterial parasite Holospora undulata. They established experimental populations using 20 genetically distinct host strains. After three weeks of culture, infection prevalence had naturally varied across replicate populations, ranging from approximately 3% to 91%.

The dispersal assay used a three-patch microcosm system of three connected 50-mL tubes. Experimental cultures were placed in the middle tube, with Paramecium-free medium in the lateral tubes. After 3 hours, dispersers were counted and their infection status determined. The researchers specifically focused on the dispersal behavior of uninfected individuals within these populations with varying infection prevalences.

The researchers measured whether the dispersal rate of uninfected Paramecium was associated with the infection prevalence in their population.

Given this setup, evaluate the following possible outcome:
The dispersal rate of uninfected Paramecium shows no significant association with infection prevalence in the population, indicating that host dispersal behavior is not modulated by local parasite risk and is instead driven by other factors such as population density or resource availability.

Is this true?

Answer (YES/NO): NO